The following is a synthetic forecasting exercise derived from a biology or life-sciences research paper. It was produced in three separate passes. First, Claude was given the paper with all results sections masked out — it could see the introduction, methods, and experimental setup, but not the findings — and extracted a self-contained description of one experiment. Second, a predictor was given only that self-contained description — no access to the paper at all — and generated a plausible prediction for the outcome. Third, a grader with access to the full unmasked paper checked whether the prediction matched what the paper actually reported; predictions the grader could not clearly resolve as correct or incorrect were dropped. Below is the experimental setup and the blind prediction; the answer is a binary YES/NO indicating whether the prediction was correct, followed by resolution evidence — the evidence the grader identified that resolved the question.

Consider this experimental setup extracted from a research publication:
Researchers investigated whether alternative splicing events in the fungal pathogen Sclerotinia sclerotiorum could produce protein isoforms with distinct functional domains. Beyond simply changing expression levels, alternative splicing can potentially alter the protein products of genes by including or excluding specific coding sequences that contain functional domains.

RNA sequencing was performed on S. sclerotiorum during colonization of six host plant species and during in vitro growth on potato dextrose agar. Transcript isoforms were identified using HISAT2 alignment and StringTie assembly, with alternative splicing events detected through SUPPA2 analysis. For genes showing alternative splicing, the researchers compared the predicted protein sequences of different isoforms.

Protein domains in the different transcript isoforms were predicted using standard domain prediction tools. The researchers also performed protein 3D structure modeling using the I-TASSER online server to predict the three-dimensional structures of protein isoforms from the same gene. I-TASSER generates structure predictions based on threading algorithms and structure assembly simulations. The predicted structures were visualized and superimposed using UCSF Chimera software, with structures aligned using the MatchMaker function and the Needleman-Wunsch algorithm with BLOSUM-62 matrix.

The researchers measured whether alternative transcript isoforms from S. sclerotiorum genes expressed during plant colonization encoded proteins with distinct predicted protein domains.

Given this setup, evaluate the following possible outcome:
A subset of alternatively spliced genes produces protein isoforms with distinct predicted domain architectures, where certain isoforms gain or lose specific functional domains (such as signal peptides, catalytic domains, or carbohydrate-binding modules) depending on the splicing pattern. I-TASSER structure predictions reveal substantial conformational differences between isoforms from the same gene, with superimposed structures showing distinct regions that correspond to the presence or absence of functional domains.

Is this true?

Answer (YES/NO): YES